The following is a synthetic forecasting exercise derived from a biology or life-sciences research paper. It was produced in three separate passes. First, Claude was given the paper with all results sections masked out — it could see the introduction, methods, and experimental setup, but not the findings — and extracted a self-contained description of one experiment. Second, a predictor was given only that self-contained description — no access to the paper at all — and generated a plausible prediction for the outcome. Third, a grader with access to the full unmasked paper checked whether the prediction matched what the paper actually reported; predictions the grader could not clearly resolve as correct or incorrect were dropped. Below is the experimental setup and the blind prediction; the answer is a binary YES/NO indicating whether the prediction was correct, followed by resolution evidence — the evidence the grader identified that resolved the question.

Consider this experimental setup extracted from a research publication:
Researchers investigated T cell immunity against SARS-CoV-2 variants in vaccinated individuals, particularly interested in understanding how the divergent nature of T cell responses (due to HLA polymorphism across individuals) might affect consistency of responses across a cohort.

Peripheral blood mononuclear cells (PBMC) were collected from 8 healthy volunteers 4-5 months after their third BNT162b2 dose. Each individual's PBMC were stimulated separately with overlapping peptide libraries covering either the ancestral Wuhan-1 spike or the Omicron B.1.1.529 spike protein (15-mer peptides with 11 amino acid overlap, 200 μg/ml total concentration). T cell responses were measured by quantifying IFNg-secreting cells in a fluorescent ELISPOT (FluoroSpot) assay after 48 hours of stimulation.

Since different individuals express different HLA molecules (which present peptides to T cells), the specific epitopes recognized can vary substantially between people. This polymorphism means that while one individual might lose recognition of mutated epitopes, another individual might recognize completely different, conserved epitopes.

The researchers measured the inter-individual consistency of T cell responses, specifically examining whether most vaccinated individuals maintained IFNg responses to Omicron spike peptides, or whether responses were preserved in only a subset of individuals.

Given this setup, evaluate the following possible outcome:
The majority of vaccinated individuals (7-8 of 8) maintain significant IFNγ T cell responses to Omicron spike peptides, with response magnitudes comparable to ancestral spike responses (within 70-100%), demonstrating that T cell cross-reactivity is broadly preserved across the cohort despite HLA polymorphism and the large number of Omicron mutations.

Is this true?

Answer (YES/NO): YES